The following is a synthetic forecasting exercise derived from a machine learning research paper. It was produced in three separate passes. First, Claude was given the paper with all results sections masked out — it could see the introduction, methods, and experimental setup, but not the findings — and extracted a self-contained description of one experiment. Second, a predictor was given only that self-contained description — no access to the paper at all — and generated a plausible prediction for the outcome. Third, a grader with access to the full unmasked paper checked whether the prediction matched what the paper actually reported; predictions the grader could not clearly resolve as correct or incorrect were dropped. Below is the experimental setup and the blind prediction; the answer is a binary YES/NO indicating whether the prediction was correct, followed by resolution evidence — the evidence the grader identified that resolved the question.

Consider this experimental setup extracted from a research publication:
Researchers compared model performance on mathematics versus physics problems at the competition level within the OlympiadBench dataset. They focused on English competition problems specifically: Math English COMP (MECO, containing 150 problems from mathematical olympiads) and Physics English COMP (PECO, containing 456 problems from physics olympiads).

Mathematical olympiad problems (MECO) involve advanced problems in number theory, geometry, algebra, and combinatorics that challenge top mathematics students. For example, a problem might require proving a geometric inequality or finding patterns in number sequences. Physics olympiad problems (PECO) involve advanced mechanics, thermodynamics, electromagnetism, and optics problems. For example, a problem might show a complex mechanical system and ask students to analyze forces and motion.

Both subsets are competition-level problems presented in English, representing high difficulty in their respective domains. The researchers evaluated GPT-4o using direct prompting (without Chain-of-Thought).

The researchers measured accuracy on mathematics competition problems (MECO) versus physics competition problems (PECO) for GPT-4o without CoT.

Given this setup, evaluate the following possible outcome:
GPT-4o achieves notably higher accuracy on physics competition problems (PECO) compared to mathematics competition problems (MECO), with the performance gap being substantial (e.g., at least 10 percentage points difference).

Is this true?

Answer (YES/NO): NO